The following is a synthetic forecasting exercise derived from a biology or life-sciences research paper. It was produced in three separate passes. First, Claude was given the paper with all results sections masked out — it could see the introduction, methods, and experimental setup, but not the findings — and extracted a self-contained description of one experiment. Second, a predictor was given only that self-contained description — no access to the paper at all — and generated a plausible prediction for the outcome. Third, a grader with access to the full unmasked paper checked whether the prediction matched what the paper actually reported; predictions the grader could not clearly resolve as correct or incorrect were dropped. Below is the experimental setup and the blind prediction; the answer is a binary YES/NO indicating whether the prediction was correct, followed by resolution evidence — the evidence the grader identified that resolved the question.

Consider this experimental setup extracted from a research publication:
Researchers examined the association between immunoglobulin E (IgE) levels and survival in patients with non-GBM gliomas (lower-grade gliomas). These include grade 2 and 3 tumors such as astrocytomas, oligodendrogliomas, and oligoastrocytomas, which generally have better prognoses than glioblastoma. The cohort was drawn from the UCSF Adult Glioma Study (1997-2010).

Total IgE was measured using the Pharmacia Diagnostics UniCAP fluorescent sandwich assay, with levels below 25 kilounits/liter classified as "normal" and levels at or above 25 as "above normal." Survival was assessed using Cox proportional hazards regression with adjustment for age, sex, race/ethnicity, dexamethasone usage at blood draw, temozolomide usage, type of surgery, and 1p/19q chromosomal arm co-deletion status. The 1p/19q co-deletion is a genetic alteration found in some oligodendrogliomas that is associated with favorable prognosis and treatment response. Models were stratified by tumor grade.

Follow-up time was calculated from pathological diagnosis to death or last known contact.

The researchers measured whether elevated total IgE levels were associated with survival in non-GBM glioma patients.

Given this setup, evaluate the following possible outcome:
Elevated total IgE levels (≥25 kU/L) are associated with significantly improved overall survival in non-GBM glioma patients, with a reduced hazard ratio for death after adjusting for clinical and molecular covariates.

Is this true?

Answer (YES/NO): NO